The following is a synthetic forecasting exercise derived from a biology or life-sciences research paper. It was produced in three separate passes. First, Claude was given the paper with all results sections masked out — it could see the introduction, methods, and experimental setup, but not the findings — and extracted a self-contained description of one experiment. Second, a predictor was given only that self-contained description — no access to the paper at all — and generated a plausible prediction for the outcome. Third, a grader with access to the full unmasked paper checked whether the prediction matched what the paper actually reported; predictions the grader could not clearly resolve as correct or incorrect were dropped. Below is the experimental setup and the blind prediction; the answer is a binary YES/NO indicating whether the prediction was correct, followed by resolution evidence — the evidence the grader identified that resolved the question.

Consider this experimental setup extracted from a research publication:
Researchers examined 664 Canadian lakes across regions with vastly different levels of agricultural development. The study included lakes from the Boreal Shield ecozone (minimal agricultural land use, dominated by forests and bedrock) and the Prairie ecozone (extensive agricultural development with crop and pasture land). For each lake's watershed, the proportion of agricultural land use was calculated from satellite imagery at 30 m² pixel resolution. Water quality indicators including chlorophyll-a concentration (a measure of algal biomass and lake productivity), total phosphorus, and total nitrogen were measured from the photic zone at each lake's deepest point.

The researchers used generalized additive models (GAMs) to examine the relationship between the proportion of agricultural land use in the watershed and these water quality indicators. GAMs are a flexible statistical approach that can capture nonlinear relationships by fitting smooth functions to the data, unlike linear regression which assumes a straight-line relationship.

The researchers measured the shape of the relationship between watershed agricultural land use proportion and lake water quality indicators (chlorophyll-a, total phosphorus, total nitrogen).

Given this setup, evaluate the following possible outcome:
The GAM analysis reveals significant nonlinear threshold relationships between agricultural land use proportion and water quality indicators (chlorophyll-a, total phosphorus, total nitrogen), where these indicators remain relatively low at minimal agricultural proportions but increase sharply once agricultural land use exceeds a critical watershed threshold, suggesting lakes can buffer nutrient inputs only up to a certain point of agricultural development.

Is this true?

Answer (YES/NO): NO